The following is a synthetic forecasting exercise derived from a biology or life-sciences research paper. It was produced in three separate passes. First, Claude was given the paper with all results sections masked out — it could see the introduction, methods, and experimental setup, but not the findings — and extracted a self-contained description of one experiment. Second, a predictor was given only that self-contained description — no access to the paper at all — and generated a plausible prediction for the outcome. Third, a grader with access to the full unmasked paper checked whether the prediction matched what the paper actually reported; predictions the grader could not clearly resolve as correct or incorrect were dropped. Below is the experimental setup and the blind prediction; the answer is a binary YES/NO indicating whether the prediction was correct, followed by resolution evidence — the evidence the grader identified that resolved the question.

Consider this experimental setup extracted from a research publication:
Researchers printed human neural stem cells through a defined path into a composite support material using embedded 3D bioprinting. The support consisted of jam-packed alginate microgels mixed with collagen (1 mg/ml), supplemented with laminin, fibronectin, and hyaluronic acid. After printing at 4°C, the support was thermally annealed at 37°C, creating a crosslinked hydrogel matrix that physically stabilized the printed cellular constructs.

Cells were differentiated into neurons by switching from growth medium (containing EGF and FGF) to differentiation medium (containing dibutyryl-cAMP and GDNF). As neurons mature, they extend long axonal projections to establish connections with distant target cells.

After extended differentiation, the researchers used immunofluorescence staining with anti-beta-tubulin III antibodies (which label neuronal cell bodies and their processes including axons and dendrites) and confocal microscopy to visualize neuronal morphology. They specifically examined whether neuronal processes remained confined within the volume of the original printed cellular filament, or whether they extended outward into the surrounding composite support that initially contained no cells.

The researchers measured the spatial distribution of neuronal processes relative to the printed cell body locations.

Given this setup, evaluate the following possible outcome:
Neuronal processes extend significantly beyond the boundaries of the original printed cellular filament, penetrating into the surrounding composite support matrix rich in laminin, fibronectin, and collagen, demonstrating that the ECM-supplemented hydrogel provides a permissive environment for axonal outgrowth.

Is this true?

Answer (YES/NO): YES